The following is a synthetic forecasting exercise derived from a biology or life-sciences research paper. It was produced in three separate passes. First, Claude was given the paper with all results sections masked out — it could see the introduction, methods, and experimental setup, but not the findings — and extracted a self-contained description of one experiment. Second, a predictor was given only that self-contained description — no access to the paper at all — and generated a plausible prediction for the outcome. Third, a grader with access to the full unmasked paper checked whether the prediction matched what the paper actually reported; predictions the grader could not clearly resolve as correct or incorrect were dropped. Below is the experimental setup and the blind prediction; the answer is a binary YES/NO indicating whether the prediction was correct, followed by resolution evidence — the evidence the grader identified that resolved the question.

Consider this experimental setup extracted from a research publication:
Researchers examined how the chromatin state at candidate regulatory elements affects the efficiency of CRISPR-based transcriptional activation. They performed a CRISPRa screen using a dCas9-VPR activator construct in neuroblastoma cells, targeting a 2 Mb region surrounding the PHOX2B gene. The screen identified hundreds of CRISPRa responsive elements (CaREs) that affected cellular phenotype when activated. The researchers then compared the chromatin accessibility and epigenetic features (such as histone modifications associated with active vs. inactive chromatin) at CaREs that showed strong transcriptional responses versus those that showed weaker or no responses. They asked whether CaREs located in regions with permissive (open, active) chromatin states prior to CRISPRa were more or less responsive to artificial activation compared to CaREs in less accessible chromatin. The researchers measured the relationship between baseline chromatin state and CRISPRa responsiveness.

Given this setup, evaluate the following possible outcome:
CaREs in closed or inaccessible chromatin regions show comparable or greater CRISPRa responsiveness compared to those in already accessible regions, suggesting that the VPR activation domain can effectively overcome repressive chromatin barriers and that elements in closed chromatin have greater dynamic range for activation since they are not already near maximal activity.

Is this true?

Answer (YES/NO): NO